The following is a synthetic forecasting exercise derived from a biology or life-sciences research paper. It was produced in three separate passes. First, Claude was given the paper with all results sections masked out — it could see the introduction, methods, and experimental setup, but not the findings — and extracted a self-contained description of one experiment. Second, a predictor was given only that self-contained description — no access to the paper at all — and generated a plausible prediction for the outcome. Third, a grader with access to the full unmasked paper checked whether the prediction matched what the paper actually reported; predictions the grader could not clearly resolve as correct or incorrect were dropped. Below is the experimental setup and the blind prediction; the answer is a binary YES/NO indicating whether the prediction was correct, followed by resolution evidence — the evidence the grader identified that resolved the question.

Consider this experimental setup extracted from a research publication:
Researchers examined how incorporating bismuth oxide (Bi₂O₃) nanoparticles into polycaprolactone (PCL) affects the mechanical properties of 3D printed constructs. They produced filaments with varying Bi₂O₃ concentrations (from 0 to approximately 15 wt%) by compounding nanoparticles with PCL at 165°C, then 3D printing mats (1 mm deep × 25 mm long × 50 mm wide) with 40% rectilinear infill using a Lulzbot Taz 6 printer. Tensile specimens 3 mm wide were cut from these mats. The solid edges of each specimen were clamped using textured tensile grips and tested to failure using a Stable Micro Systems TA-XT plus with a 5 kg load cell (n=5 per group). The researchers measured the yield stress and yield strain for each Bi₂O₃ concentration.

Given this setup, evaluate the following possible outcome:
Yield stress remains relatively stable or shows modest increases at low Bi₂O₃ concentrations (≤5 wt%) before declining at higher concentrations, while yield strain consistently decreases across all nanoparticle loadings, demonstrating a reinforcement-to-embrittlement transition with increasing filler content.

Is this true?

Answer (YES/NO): NO